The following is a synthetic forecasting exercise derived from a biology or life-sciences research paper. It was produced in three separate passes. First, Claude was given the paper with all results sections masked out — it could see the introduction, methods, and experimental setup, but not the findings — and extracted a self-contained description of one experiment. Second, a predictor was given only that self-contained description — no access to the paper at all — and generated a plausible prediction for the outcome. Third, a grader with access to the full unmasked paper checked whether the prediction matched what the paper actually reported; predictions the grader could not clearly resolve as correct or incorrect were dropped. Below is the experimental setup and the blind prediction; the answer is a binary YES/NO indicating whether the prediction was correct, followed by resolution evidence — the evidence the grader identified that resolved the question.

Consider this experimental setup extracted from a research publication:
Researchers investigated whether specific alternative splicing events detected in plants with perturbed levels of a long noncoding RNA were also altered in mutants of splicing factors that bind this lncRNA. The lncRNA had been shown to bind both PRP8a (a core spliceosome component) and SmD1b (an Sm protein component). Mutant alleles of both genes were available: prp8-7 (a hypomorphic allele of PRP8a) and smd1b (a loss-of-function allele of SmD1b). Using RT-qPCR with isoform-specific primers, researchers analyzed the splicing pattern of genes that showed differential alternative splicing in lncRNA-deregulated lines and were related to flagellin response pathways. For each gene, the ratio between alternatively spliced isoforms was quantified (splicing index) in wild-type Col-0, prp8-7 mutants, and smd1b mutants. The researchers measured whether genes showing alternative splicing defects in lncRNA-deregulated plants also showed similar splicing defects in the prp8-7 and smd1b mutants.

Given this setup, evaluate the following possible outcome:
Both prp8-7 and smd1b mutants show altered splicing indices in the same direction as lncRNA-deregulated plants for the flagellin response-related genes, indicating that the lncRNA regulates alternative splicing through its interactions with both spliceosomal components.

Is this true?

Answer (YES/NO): NO